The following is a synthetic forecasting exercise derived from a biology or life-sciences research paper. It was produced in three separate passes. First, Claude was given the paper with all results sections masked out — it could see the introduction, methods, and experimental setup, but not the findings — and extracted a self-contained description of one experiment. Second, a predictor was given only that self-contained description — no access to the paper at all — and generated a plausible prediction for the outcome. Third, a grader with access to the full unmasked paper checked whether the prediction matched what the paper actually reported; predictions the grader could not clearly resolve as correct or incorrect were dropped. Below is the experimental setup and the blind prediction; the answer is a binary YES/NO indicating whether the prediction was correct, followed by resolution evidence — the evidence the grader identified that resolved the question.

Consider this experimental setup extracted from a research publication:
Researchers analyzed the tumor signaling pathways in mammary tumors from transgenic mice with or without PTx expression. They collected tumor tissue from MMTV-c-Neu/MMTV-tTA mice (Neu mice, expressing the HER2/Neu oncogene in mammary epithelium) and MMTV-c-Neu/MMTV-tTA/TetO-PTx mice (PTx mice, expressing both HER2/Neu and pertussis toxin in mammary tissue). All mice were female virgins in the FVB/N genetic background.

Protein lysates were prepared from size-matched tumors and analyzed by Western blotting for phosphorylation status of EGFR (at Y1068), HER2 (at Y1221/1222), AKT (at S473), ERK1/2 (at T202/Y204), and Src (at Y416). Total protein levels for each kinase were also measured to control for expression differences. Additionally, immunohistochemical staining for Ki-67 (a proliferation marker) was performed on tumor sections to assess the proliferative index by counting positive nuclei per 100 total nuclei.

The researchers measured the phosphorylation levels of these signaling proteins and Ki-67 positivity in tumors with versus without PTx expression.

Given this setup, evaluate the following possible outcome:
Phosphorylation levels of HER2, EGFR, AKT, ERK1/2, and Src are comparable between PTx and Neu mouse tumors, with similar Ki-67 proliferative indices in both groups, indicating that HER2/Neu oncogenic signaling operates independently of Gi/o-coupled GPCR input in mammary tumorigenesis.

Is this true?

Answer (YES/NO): NO